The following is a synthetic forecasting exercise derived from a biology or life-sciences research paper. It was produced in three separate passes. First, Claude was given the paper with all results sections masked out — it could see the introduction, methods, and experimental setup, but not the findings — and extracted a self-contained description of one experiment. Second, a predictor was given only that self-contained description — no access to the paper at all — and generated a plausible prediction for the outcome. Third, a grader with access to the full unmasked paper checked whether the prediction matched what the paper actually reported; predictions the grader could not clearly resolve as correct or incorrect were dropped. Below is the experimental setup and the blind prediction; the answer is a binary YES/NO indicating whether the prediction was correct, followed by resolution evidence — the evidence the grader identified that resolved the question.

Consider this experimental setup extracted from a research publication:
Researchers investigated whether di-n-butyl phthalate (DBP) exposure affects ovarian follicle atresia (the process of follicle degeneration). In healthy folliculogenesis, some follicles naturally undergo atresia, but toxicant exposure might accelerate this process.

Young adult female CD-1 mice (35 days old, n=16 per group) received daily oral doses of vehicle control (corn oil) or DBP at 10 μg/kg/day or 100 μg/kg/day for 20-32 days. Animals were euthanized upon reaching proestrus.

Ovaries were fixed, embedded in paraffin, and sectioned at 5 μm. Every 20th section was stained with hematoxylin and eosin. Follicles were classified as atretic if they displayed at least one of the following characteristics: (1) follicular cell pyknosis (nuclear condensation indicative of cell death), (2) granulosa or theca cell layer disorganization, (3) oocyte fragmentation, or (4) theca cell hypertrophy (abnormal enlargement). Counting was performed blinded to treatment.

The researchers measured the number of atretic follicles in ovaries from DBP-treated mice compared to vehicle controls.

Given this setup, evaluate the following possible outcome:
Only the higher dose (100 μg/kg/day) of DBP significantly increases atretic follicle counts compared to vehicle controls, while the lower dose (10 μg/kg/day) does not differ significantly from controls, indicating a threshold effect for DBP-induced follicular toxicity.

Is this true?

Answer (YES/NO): NO